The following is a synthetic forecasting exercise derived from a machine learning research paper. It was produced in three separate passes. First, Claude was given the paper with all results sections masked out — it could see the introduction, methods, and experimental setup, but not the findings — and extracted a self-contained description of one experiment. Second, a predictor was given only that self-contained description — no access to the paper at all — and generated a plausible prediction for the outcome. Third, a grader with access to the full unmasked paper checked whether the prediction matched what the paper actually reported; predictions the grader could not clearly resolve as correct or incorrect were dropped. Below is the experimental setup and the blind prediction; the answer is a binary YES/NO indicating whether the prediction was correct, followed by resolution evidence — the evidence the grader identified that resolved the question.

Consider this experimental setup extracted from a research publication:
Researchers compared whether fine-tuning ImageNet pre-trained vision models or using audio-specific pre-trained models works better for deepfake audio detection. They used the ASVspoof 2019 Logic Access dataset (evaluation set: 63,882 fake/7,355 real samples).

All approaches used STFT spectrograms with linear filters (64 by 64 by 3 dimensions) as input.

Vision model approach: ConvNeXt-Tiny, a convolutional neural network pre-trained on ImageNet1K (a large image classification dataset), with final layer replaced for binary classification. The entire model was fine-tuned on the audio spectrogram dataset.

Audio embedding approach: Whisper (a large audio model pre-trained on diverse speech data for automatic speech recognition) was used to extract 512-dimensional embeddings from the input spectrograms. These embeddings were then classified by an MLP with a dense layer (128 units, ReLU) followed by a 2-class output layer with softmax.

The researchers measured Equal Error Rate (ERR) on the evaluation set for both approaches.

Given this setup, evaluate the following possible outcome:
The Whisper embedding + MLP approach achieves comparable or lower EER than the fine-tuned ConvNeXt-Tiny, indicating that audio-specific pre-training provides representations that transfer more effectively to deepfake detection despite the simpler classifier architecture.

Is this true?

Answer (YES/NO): NO